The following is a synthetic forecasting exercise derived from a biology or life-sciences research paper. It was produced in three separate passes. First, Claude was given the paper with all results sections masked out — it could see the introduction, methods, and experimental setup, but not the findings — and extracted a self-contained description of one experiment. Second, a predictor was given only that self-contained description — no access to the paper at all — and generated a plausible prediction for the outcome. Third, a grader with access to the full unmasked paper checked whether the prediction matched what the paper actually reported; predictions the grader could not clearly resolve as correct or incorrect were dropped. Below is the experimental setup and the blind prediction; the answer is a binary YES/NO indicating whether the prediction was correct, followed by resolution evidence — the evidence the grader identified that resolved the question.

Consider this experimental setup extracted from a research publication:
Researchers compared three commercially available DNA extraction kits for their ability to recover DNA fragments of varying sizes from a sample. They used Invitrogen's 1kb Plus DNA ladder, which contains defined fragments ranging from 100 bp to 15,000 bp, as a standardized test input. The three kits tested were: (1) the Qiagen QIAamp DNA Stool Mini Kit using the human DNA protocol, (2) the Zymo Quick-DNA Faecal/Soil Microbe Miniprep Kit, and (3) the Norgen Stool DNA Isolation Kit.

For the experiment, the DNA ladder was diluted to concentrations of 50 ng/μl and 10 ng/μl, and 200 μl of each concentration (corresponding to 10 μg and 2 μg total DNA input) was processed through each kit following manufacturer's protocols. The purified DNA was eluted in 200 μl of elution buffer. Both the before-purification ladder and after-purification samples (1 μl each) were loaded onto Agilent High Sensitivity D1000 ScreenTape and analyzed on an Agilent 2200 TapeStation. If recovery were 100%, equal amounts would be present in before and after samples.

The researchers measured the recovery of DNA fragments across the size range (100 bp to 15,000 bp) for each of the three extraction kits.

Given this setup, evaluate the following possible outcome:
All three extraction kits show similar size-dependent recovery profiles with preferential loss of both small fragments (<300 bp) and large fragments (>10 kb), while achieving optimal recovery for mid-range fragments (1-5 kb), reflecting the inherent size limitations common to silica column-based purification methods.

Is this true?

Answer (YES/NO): NO